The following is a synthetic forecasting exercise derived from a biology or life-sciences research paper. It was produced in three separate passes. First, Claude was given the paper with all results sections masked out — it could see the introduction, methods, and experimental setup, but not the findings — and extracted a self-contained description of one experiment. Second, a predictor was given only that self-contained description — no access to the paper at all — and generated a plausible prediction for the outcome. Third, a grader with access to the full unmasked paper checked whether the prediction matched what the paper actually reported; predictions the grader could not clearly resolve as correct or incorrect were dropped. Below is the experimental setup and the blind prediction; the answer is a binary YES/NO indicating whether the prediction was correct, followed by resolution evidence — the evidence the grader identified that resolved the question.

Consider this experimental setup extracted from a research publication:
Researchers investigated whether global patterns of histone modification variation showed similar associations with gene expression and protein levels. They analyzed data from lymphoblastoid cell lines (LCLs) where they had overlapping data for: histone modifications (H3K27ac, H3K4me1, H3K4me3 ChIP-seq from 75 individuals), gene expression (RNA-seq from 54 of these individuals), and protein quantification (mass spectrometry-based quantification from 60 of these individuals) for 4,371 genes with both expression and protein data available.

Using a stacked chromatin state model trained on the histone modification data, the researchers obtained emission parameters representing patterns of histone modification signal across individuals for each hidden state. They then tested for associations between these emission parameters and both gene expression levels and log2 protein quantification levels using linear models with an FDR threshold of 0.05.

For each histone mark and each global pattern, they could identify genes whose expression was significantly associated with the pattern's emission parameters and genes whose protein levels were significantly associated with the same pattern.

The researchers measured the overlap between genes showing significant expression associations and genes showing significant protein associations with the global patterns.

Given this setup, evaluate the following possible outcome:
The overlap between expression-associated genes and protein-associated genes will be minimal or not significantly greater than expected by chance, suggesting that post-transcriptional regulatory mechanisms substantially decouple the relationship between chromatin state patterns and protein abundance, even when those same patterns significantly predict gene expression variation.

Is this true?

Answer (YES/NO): NO